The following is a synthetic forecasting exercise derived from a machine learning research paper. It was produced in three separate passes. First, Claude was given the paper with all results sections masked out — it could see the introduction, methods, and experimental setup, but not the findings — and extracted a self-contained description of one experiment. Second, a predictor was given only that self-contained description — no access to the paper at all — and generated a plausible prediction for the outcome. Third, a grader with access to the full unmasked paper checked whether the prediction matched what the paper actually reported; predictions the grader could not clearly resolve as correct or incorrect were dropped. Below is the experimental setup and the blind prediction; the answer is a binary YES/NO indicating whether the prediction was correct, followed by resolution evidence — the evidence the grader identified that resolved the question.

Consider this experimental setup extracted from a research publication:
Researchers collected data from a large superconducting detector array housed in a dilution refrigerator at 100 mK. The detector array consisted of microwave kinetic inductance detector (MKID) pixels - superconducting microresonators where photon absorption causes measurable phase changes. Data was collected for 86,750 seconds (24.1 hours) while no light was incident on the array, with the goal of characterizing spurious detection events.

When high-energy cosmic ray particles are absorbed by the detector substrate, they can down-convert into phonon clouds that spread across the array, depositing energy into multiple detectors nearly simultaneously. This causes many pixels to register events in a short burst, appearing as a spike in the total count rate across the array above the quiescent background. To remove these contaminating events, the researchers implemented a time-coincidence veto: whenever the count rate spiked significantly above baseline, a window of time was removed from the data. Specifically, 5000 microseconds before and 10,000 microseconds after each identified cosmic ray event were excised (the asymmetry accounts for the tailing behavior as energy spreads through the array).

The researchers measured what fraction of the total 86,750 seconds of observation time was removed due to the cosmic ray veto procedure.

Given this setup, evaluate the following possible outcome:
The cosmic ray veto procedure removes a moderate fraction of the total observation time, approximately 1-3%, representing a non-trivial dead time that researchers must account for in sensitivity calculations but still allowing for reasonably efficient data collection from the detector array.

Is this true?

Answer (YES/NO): NO